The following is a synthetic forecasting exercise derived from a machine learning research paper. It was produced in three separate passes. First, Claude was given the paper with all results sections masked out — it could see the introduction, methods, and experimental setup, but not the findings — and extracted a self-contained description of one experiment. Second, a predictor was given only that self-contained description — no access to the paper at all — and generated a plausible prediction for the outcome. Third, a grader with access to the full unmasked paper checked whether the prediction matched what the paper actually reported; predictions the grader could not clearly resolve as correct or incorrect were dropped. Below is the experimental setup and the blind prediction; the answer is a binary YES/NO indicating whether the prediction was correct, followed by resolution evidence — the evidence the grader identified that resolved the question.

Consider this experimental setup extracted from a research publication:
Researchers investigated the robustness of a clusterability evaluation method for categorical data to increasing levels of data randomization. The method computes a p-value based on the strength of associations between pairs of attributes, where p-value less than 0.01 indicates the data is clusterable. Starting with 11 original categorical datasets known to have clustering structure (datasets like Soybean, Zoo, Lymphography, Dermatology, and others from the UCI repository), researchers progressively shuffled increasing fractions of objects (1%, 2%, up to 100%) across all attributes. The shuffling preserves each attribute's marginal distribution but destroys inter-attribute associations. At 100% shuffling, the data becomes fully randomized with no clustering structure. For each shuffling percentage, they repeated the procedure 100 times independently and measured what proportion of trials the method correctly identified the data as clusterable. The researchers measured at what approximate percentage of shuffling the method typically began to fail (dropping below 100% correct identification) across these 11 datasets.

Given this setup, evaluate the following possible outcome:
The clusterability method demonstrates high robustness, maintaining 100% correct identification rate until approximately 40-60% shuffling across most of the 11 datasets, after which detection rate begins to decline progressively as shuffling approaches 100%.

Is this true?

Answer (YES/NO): YES